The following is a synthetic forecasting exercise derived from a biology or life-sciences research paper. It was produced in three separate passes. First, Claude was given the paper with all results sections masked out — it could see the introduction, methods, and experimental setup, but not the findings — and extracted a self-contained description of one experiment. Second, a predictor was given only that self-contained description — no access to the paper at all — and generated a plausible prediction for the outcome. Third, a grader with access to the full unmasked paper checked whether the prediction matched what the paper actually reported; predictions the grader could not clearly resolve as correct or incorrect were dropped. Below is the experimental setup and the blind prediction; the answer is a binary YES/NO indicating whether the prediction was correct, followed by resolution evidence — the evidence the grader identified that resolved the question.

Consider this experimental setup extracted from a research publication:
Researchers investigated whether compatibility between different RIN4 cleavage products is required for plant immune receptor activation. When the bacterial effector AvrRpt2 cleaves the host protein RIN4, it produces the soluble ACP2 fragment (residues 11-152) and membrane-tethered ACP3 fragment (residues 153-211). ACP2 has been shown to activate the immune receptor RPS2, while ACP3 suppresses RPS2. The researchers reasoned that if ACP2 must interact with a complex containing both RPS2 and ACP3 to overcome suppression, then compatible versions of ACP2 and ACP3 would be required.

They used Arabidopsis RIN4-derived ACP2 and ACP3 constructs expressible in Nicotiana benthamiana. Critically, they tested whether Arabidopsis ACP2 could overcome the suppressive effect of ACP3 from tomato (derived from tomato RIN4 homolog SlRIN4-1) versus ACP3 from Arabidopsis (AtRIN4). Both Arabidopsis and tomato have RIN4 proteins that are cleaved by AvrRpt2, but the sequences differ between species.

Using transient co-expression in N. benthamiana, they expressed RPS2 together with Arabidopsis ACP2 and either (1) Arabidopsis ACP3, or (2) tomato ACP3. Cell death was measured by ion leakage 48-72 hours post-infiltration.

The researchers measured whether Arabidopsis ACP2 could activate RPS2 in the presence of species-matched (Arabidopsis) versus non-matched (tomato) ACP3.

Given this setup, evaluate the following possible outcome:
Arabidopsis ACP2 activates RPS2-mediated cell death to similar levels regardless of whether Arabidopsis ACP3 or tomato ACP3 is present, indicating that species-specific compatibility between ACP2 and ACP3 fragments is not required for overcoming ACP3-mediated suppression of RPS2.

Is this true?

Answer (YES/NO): NO